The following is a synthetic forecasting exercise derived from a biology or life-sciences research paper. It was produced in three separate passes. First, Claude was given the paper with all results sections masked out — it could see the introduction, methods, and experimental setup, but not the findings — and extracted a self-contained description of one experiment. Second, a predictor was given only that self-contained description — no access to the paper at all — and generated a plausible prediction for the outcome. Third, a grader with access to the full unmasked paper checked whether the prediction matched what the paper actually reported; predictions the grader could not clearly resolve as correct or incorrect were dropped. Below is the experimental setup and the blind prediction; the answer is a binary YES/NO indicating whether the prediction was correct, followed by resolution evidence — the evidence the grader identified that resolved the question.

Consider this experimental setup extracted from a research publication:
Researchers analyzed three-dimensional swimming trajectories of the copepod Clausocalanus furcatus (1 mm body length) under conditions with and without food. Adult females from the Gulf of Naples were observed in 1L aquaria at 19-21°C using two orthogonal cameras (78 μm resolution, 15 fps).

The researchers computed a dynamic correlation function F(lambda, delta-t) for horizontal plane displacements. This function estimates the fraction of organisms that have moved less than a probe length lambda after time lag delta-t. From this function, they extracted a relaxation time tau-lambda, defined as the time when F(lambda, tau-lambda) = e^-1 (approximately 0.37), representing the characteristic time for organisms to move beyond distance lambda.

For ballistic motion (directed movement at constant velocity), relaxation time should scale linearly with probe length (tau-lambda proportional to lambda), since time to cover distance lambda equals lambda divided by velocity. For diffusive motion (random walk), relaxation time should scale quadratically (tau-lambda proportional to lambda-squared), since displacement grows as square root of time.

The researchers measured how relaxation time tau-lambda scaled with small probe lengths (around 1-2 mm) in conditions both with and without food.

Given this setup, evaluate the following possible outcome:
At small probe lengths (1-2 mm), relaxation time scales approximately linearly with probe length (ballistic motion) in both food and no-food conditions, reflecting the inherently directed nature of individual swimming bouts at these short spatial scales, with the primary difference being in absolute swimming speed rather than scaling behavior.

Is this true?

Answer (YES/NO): YES